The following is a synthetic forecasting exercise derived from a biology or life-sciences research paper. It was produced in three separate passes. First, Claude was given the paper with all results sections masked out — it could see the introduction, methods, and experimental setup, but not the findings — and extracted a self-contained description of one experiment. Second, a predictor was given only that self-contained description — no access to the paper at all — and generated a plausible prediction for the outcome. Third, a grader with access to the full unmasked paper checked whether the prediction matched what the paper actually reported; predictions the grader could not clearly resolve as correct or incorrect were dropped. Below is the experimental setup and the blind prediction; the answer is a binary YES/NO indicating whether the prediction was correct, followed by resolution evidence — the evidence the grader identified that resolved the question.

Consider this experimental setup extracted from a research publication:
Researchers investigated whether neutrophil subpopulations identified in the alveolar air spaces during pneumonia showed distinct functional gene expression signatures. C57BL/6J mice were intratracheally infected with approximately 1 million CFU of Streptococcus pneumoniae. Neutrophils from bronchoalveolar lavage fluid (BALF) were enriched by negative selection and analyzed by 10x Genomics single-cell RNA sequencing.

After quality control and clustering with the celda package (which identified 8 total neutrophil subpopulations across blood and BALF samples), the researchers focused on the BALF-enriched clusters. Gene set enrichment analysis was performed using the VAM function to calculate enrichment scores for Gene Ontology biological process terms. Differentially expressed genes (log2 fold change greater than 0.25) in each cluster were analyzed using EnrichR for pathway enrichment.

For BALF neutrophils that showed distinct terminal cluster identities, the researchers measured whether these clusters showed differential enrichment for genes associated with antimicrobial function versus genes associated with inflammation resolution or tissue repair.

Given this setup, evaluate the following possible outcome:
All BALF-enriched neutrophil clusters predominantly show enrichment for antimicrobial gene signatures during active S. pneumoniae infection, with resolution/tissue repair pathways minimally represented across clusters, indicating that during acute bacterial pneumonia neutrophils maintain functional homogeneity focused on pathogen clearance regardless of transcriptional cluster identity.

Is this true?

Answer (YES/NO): NO